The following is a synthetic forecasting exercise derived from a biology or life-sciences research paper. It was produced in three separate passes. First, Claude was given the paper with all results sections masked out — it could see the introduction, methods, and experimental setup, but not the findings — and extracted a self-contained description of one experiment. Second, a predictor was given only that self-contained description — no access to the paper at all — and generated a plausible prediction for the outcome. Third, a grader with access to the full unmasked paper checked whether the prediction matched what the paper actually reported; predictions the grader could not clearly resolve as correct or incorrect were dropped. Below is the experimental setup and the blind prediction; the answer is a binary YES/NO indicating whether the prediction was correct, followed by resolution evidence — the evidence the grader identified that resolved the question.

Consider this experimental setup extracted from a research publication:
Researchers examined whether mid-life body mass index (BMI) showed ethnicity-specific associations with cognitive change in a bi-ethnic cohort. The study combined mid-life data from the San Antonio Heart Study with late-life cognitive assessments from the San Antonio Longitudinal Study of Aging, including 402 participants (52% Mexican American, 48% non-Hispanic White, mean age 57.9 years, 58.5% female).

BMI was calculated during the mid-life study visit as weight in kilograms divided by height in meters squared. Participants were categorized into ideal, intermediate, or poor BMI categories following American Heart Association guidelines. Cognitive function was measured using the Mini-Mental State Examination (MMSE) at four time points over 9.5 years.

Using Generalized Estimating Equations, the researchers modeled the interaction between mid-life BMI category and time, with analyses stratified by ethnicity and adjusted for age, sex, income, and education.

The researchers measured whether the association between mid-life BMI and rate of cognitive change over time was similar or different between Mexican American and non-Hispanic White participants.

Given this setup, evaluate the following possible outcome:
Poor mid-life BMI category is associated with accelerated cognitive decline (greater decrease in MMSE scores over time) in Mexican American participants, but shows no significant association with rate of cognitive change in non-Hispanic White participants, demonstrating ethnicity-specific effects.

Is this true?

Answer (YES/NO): NO